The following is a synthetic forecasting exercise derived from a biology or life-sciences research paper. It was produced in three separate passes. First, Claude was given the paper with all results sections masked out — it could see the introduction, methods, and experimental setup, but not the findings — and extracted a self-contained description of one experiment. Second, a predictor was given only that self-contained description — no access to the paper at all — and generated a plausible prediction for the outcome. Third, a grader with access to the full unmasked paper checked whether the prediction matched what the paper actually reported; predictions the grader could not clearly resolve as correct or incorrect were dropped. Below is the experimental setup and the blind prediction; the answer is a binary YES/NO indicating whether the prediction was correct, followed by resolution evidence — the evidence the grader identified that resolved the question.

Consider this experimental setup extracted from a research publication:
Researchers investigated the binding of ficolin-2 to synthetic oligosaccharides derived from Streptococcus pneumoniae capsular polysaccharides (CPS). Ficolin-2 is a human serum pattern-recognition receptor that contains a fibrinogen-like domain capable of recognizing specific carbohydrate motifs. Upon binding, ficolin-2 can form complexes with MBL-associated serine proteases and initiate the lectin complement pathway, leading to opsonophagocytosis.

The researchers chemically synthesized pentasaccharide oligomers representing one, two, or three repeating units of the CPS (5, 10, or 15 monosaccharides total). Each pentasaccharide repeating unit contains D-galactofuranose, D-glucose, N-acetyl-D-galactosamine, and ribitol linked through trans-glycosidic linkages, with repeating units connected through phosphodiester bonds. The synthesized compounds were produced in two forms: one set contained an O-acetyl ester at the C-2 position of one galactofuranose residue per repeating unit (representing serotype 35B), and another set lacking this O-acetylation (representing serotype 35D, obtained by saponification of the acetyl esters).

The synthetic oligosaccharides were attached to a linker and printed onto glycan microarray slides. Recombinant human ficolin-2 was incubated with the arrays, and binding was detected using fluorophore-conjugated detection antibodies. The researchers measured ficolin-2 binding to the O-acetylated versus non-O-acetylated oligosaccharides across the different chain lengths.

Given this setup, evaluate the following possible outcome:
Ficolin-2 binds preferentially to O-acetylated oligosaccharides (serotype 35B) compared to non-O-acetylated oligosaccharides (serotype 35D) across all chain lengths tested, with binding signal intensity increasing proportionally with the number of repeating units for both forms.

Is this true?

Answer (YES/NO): NO